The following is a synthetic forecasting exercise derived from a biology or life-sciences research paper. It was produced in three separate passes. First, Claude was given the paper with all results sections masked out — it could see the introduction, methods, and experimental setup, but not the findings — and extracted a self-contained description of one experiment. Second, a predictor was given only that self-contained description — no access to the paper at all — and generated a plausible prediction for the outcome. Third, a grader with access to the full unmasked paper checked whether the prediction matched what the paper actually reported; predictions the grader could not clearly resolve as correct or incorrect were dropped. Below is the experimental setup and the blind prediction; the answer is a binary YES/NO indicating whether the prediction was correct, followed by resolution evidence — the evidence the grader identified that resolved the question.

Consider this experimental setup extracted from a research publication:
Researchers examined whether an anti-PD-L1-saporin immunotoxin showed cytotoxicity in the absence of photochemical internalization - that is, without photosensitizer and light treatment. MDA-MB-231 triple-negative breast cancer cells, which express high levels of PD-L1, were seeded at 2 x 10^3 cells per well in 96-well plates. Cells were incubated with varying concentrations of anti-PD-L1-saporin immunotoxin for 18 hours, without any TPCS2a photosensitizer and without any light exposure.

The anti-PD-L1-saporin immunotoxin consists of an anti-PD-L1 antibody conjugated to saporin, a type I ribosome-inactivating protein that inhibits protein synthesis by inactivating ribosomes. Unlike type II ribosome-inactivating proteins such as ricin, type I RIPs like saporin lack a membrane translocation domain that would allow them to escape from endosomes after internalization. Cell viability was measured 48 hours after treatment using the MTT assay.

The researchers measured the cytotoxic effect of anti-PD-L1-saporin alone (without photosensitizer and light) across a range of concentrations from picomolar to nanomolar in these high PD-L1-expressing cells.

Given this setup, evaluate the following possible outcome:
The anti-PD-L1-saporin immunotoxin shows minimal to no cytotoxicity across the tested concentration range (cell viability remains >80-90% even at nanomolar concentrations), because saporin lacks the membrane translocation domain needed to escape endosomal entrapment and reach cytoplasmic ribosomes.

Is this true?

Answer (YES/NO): NO